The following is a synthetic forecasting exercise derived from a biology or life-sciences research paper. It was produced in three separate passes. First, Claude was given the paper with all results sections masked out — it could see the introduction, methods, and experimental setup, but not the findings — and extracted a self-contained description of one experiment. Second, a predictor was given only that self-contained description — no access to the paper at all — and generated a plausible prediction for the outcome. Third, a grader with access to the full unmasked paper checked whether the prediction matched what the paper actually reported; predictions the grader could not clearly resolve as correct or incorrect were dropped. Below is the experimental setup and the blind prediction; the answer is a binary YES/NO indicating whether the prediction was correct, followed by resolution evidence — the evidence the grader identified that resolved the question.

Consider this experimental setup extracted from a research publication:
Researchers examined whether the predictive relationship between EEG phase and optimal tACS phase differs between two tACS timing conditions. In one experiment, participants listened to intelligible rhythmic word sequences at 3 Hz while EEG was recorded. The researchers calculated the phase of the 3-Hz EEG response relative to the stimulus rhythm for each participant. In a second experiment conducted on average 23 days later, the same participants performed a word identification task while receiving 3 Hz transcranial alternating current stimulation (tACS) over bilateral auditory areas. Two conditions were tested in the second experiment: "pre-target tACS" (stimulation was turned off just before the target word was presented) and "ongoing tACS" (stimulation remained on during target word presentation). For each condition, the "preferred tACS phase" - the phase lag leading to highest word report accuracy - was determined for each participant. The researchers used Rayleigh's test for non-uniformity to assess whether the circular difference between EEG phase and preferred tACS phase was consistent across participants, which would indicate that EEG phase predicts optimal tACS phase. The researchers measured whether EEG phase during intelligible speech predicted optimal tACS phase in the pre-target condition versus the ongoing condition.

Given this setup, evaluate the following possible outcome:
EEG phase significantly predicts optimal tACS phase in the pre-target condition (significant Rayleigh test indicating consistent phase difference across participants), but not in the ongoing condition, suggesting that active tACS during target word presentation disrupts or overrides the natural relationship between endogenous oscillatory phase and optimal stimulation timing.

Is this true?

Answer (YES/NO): YES